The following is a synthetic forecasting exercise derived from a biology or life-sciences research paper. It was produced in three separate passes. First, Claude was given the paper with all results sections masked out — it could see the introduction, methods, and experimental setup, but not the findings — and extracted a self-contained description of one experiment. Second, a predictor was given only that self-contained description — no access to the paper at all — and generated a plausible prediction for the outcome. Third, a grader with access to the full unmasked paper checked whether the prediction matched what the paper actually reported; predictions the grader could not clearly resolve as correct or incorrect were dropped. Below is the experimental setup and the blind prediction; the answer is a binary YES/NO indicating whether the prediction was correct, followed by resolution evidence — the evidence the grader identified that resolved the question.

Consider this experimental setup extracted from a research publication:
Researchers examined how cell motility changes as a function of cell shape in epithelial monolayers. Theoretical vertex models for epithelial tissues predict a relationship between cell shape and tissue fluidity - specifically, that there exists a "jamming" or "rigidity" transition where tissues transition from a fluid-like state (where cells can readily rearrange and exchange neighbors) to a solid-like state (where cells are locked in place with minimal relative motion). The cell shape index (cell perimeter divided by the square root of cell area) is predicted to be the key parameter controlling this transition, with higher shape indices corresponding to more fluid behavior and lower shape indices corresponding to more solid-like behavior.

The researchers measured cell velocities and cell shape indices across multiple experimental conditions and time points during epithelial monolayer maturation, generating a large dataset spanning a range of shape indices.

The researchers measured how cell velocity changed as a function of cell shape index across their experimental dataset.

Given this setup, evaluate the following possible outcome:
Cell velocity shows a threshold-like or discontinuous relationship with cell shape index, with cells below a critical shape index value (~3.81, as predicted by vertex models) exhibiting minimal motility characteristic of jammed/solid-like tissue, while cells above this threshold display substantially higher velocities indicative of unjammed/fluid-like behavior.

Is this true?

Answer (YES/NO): NO